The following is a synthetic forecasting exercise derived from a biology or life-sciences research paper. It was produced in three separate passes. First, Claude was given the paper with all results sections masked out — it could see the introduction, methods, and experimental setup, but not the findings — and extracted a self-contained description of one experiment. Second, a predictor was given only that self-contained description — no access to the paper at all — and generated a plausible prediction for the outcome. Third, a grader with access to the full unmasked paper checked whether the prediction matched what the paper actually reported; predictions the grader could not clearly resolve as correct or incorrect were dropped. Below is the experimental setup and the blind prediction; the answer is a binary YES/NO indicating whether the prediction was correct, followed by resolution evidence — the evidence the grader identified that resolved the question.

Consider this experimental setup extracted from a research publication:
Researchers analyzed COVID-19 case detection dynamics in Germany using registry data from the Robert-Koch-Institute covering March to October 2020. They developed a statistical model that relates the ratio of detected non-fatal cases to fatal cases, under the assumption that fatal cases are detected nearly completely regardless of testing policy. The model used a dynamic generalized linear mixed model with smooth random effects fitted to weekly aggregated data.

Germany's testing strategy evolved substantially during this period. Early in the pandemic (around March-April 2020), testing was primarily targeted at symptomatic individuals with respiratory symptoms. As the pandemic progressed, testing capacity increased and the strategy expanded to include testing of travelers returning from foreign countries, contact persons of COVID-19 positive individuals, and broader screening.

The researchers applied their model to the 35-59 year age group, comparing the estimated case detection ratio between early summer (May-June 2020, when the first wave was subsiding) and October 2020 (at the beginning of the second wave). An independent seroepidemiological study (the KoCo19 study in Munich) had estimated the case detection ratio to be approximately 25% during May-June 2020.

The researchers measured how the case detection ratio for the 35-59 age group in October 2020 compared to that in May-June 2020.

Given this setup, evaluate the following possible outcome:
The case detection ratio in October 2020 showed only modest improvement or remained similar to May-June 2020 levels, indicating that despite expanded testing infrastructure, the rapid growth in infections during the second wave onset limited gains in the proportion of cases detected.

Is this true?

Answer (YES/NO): NO